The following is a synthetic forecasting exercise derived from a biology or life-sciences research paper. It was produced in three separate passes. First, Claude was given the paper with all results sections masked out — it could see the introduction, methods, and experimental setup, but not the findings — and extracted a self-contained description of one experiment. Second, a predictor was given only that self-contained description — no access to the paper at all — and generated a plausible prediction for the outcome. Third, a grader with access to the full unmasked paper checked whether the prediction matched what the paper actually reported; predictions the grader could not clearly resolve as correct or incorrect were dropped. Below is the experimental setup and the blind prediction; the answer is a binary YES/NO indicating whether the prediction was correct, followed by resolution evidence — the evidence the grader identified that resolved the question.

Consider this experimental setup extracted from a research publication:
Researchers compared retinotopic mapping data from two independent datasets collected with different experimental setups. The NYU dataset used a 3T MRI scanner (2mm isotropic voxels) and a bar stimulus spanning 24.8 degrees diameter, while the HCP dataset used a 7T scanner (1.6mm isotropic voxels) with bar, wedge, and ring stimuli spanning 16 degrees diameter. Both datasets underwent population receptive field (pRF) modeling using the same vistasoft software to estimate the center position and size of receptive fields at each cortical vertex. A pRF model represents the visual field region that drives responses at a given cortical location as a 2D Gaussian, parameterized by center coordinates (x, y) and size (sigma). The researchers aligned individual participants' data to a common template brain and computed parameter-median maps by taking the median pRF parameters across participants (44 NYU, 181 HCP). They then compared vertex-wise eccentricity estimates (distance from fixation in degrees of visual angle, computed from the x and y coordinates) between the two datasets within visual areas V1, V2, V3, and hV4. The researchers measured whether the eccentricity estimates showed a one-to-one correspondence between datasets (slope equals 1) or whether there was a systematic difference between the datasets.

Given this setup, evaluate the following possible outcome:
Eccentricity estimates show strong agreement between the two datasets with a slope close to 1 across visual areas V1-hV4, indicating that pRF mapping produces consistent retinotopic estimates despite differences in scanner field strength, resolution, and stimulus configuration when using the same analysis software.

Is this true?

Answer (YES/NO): NO